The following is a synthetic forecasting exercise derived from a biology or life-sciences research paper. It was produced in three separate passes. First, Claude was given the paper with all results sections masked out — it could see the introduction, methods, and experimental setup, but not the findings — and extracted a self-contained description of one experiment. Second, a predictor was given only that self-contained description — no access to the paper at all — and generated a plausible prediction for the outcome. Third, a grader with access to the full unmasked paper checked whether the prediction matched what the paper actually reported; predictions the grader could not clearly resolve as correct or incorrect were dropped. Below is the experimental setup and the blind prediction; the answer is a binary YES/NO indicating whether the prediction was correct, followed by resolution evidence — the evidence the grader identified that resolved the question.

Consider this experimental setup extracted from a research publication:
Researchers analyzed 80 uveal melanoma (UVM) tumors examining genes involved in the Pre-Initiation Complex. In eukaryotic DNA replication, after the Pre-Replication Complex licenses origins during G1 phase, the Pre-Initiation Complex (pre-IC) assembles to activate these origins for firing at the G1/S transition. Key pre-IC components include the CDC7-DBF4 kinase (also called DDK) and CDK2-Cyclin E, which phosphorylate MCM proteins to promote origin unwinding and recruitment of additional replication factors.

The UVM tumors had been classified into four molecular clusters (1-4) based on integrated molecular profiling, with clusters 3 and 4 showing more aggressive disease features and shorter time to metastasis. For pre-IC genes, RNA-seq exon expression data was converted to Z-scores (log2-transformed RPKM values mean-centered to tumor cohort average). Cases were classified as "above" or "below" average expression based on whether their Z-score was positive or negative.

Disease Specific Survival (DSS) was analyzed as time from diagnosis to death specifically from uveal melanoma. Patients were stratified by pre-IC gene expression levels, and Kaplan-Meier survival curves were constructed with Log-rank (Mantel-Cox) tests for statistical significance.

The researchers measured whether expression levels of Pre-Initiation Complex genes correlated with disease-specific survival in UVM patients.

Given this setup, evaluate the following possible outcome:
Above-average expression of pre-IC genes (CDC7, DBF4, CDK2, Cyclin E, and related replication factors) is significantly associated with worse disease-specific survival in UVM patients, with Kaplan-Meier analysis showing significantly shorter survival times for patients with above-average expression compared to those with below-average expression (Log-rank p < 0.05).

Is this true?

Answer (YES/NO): NO